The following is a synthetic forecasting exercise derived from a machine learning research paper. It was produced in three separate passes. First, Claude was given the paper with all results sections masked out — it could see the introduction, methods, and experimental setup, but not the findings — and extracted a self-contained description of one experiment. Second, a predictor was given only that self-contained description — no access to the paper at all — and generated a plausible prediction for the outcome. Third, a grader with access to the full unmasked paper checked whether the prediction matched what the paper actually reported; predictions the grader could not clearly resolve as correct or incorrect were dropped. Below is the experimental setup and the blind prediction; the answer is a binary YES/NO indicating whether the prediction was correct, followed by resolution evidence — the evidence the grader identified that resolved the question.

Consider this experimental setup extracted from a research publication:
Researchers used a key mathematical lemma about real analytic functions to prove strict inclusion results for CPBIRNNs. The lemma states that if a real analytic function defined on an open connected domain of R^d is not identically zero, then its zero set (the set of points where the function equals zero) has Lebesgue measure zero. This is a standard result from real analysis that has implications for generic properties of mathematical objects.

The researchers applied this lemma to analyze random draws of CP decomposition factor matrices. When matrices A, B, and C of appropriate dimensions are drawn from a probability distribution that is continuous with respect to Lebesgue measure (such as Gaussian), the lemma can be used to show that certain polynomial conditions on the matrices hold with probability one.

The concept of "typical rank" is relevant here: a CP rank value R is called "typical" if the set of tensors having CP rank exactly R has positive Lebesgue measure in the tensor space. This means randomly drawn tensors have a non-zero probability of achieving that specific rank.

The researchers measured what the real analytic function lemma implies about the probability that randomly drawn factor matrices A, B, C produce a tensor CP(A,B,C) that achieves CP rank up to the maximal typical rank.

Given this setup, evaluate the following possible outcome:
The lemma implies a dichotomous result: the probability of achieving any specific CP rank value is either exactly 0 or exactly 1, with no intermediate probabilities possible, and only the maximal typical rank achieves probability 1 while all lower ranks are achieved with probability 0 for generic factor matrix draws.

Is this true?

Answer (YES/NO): NO